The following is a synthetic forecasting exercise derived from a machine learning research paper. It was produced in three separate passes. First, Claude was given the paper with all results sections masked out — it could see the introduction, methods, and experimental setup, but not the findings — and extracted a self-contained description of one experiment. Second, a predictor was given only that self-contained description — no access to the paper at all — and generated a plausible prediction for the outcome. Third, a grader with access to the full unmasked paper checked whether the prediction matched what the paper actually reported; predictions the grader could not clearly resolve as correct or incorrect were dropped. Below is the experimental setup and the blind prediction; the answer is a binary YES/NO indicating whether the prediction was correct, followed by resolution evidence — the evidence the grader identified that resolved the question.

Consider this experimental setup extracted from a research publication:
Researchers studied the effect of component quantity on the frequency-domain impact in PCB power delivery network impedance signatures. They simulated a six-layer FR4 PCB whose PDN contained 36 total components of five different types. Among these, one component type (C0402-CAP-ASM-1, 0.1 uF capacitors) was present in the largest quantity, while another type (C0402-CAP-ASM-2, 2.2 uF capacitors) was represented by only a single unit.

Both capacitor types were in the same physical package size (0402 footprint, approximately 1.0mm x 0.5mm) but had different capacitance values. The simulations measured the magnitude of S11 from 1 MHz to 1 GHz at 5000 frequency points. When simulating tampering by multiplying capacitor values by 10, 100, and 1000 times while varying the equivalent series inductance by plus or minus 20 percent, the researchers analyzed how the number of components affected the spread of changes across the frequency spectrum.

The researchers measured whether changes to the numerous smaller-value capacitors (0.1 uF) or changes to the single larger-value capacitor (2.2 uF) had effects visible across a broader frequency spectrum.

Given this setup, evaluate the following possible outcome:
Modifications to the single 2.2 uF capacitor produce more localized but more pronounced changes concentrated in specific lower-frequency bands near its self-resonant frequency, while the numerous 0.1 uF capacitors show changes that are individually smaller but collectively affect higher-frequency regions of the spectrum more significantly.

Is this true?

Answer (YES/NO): NO